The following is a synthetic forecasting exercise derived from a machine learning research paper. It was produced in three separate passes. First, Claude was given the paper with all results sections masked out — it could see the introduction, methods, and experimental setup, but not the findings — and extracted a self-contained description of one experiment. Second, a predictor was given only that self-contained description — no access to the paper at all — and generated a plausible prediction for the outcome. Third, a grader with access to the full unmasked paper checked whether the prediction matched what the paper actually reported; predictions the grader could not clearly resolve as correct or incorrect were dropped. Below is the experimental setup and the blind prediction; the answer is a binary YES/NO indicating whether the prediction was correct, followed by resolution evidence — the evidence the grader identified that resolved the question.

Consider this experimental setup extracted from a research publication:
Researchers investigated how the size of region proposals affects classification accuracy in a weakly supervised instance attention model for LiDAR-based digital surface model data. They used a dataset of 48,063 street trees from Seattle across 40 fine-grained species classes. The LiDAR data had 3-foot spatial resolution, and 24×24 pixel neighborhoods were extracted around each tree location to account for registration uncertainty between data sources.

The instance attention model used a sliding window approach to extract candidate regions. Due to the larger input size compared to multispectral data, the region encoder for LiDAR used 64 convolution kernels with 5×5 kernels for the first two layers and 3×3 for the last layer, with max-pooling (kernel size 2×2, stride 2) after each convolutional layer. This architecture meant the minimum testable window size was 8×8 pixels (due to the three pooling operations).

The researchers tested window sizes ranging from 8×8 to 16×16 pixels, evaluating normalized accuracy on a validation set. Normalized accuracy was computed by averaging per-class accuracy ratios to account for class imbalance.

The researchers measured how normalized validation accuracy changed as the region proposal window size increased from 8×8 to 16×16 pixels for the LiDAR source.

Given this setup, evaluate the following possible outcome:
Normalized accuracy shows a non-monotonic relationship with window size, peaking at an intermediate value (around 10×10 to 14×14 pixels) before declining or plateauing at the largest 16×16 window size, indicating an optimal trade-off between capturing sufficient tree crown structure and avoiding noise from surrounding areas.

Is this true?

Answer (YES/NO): NO